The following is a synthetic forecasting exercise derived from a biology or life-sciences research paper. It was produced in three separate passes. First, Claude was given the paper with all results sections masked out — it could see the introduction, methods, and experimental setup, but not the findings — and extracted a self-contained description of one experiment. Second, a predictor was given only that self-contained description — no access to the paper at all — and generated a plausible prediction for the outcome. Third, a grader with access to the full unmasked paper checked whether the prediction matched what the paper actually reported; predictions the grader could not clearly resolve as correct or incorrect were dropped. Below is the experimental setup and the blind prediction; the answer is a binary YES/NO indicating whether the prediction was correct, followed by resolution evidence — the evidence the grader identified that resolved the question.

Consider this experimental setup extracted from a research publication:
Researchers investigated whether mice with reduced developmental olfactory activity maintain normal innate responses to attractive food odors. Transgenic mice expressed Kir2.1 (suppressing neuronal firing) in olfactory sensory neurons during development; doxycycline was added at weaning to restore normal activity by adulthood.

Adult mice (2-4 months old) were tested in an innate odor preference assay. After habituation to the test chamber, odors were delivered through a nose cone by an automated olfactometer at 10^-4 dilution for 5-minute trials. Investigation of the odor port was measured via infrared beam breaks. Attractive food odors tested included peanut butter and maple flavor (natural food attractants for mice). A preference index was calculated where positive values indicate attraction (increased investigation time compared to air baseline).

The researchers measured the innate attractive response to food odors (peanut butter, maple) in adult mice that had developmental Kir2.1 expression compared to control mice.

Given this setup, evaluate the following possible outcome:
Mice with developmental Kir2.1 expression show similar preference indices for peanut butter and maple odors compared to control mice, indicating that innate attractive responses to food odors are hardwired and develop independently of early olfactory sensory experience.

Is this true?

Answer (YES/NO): NO